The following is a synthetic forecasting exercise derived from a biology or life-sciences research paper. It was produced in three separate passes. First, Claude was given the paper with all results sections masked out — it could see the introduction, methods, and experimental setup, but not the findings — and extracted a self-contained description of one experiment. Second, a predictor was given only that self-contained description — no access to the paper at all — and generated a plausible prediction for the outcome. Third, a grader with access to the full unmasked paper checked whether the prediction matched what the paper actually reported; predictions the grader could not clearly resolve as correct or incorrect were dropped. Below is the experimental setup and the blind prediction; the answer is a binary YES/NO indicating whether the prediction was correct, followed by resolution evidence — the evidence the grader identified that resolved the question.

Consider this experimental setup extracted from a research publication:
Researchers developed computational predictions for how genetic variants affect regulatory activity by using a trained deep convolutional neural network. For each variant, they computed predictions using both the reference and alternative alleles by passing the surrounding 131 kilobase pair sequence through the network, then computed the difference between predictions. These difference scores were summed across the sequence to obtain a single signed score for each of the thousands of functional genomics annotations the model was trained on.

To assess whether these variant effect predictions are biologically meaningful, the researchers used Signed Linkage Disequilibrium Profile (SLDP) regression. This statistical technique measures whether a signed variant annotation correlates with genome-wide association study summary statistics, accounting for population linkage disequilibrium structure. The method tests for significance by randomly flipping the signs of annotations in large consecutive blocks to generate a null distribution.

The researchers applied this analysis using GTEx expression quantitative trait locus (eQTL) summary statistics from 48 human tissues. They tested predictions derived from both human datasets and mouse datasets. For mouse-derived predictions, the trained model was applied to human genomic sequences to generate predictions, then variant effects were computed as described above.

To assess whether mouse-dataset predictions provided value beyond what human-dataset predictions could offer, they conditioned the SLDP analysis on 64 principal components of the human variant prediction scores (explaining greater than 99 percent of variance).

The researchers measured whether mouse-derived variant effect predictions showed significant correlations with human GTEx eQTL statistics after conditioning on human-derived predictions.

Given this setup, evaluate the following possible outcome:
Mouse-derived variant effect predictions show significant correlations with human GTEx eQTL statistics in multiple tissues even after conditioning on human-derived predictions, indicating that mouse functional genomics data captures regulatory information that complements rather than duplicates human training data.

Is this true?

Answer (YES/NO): YES